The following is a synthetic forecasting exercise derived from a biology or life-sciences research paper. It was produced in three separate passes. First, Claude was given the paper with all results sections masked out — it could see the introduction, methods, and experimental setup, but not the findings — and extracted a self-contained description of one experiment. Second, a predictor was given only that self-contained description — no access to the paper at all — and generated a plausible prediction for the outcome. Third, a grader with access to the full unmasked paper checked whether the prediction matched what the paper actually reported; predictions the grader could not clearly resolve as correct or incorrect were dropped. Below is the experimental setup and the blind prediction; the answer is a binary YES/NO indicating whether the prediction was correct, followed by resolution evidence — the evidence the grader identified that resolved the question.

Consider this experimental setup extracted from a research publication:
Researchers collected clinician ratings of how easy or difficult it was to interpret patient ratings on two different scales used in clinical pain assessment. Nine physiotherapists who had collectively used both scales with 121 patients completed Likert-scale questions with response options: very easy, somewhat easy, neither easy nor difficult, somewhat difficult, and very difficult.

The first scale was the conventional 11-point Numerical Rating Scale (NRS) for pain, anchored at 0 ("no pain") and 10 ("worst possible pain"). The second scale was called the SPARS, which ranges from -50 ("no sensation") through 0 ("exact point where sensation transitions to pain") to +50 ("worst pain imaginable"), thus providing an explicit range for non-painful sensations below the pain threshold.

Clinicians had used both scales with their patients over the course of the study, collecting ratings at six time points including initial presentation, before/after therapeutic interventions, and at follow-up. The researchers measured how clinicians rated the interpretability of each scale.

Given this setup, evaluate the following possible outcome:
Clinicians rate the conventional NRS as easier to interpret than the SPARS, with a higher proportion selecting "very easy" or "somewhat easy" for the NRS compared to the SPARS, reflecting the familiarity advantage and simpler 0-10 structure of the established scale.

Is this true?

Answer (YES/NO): NO